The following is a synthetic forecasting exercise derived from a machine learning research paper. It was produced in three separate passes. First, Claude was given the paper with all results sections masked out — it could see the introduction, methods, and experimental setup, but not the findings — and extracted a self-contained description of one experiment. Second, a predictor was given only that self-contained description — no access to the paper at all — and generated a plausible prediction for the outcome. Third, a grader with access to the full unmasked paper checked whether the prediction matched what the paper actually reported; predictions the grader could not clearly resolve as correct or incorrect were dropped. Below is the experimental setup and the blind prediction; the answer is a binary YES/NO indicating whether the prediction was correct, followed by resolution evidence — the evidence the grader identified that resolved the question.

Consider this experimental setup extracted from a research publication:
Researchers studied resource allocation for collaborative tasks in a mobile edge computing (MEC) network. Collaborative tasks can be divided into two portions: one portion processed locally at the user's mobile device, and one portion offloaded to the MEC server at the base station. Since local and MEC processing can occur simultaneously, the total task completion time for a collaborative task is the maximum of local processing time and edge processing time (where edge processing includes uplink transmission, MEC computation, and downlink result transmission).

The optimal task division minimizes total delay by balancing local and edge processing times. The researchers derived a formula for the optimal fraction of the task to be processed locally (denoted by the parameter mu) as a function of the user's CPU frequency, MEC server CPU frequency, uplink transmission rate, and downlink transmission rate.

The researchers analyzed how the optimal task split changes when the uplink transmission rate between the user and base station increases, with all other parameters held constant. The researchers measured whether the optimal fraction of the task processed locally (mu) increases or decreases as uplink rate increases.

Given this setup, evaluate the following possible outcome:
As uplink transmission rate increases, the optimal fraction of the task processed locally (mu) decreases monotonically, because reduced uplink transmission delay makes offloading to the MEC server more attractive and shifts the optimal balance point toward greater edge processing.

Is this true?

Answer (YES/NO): YES